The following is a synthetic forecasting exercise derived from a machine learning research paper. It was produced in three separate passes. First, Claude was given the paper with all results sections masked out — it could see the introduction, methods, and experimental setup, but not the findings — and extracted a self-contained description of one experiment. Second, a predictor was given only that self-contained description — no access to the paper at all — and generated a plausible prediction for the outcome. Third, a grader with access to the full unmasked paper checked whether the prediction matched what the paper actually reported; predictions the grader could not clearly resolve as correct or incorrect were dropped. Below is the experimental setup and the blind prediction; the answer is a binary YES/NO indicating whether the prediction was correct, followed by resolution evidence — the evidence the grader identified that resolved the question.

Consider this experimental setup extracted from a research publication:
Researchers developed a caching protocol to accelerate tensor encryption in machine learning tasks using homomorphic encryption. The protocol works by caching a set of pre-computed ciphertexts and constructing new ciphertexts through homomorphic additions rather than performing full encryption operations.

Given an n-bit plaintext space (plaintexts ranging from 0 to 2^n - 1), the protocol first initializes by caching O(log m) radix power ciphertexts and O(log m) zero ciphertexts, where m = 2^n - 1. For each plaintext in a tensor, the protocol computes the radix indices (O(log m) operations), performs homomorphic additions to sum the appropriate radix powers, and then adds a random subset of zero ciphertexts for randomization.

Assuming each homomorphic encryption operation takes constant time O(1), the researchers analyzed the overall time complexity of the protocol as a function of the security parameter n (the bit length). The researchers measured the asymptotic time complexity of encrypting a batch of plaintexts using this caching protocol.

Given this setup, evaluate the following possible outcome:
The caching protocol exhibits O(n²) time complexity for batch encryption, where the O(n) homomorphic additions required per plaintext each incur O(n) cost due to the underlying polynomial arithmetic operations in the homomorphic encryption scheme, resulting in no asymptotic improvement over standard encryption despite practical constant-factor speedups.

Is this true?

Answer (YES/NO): NO